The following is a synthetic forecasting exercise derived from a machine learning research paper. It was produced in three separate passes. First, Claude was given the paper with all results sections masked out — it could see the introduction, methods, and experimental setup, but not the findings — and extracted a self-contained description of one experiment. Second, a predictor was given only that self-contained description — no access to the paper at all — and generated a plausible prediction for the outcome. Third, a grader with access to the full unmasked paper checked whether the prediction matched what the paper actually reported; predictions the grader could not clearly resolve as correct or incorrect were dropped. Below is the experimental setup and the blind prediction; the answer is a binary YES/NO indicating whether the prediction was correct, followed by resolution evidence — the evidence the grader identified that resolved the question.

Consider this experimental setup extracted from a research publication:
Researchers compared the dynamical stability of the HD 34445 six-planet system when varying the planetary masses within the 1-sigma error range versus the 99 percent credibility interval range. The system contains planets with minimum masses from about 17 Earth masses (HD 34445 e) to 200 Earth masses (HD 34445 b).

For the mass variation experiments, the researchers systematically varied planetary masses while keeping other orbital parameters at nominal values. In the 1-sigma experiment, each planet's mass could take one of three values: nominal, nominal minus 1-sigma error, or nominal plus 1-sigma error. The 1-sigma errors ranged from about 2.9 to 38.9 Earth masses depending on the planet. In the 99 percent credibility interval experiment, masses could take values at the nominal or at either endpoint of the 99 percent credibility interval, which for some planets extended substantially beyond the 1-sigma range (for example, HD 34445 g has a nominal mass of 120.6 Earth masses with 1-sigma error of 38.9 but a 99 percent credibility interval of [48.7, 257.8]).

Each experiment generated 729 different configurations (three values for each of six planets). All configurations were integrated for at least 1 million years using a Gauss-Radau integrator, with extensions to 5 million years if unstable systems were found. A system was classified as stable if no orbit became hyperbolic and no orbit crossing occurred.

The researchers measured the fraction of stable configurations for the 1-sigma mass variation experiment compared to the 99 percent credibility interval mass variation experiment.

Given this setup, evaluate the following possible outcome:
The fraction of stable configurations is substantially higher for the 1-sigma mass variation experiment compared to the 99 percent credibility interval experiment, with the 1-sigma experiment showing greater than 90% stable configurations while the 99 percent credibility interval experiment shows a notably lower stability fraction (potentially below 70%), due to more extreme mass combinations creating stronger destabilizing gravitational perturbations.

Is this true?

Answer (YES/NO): NO